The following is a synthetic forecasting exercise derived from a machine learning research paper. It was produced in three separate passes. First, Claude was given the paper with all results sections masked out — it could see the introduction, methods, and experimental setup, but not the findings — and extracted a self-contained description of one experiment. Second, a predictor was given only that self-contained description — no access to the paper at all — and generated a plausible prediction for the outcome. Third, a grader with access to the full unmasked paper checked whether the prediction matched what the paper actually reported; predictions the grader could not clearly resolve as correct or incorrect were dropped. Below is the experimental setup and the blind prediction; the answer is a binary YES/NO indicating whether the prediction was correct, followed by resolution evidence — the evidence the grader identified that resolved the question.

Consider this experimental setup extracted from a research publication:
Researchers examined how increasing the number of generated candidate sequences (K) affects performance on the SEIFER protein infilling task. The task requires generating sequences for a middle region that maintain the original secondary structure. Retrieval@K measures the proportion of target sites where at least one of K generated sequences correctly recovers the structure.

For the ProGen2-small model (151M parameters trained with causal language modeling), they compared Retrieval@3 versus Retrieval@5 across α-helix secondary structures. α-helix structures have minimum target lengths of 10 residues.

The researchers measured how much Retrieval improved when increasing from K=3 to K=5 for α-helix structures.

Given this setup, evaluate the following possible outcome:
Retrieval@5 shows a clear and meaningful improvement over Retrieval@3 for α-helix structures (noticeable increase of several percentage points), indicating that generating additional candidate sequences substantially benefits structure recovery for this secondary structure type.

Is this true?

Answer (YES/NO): YES